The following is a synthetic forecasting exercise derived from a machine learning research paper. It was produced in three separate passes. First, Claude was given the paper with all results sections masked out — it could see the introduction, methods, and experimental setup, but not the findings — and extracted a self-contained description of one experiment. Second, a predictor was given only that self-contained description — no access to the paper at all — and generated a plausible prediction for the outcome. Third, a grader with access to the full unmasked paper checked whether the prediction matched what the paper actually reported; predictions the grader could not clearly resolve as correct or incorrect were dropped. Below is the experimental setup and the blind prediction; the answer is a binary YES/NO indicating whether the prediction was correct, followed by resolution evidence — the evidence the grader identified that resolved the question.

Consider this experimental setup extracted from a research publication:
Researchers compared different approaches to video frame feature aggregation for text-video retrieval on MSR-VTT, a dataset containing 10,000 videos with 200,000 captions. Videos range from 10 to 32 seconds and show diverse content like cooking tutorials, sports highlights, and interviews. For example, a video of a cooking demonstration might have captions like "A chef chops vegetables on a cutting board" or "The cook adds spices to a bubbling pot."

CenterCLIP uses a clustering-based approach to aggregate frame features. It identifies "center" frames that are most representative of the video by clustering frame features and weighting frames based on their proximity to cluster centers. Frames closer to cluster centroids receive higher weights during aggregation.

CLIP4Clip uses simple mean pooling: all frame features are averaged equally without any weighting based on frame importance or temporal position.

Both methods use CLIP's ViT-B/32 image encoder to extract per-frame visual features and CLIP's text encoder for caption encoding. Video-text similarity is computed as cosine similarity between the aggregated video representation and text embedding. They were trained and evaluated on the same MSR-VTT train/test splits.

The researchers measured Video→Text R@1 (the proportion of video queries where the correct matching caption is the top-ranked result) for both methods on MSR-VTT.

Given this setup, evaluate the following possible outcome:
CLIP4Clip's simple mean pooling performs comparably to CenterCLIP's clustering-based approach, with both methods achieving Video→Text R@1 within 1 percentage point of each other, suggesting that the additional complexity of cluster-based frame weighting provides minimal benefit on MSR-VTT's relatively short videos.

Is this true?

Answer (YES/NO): YES